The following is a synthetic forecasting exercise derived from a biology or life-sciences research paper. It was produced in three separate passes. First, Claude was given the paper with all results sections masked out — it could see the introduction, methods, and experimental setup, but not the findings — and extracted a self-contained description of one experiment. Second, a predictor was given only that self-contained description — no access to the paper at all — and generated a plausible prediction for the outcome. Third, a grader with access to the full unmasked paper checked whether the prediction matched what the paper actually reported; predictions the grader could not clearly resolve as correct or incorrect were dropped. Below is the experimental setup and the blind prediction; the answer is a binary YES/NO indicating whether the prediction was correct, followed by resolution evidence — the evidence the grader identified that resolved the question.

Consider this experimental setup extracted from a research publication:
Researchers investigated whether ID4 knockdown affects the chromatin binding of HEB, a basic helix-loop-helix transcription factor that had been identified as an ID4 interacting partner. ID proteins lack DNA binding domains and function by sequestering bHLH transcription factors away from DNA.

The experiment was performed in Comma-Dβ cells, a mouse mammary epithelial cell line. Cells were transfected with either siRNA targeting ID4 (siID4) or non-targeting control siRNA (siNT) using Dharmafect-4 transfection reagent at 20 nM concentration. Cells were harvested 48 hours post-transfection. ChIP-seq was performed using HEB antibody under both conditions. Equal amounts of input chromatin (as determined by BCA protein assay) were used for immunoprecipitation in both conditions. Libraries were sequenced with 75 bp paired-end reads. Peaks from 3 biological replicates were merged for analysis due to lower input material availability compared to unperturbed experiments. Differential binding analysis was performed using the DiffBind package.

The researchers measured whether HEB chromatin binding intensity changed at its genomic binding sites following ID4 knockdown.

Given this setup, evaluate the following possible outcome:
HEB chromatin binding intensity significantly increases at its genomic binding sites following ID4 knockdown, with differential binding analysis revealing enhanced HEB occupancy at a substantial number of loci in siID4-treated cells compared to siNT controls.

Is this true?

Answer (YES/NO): YES